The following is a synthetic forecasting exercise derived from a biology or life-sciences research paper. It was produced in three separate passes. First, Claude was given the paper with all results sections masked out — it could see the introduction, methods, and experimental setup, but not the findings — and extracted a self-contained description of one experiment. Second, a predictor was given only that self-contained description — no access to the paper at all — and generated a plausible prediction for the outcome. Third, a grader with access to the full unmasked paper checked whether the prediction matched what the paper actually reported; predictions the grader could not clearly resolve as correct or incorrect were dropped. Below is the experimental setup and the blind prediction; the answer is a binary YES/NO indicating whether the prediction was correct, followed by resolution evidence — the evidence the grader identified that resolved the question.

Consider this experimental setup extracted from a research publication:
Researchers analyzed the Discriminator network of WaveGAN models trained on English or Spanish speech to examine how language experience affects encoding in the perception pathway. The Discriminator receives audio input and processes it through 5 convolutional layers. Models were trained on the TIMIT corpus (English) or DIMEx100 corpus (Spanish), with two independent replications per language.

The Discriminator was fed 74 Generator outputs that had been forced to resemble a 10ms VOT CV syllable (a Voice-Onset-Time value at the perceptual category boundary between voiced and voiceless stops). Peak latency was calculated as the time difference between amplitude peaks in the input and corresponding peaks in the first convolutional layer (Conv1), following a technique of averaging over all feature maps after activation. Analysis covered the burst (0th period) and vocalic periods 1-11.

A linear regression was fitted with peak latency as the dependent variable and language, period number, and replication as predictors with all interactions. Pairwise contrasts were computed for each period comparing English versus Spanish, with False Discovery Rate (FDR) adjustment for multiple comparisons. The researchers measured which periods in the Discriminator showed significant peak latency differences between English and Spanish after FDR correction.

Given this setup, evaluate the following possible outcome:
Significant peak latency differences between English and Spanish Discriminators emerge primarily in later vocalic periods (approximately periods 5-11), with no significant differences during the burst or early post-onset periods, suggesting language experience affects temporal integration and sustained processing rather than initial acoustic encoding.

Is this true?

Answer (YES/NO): NO